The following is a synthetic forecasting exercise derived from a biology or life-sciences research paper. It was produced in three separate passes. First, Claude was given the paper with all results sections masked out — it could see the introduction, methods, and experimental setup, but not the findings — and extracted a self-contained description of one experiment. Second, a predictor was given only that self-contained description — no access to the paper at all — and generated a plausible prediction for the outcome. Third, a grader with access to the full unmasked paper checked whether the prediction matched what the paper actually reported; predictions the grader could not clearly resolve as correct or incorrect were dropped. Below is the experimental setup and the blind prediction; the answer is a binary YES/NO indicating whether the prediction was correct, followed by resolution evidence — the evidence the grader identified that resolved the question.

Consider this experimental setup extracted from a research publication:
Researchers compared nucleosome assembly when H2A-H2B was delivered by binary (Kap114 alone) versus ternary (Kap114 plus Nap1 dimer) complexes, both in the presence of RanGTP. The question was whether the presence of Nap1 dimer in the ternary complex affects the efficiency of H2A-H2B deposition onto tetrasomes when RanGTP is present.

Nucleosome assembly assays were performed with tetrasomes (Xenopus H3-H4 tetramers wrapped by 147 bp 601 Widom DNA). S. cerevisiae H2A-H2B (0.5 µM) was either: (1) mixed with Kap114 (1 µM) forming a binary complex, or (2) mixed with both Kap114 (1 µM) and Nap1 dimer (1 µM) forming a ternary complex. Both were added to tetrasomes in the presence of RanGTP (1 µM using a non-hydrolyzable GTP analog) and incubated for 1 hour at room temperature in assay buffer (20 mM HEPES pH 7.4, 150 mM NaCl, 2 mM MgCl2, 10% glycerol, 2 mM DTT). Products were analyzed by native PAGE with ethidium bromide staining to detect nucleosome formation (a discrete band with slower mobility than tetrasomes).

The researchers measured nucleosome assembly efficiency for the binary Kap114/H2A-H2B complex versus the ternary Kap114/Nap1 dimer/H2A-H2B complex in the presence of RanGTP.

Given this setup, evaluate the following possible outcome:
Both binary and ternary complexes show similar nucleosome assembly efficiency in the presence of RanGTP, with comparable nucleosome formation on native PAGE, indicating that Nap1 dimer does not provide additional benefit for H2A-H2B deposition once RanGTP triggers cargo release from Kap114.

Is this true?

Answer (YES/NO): NO